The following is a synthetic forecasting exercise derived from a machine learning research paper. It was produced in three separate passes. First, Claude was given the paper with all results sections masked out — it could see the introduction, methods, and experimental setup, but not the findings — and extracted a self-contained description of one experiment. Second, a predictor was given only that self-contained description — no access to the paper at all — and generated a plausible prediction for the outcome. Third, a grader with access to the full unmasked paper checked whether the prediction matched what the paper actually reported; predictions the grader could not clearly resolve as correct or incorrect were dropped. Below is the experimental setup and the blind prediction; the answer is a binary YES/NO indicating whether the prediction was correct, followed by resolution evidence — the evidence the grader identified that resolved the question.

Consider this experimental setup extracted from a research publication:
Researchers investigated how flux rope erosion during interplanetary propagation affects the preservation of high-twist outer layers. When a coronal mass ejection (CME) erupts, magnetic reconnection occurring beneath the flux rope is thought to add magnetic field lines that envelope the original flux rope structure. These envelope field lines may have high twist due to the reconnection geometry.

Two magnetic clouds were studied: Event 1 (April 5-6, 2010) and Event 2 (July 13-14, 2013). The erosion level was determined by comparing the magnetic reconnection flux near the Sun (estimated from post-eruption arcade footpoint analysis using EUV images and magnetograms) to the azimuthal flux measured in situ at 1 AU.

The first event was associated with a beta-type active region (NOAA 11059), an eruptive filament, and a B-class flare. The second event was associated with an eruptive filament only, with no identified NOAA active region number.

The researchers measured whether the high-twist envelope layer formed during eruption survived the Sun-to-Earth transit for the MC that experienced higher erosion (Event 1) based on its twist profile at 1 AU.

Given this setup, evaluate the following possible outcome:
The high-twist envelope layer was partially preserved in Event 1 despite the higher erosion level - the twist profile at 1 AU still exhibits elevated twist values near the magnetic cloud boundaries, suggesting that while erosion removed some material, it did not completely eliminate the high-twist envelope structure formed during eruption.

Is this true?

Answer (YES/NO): NO